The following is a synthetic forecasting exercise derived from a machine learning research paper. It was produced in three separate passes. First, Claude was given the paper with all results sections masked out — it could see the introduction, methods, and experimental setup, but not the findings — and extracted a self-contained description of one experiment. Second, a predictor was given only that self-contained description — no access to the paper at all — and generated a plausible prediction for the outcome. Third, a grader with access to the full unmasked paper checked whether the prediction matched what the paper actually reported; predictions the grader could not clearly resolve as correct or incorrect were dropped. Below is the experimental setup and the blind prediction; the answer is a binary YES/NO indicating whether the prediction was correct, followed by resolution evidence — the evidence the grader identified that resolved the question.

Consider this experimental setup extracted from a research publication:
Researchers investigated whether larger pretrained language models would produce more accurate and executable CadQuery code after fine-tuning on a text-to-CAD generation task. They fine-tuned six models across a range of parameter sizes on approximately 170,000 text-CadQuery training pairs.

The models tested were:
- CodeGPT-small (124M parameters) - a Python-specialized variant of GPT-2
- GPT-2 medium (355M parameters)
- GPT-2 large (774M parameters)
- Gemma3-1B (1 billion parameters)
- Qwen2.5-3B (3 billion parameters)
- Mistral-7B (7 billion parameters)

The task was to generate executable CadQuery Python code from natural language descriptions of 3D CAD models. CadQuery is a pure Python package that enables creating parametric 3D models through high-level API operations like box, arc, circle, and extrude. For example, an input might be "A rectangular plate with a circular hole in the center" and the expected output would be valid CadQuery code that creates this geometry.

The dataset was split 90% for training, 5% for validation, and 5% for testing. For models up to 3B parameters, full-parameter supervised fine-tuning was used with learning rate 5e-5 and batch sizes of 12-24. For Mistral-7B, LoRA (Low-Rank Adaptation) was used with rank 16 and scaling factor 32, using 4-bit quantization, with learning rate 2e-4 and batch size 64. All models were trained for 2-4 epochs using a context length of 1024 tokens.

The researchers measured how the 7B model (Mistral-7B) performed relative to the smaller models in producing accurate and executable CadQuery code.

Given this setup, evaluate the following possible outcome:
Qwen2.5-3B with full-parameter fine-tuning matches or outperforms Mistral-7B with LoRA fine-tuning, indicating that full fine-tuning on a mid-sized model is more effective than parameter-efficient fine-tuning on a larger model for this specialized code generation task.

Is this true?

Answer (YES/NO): NO